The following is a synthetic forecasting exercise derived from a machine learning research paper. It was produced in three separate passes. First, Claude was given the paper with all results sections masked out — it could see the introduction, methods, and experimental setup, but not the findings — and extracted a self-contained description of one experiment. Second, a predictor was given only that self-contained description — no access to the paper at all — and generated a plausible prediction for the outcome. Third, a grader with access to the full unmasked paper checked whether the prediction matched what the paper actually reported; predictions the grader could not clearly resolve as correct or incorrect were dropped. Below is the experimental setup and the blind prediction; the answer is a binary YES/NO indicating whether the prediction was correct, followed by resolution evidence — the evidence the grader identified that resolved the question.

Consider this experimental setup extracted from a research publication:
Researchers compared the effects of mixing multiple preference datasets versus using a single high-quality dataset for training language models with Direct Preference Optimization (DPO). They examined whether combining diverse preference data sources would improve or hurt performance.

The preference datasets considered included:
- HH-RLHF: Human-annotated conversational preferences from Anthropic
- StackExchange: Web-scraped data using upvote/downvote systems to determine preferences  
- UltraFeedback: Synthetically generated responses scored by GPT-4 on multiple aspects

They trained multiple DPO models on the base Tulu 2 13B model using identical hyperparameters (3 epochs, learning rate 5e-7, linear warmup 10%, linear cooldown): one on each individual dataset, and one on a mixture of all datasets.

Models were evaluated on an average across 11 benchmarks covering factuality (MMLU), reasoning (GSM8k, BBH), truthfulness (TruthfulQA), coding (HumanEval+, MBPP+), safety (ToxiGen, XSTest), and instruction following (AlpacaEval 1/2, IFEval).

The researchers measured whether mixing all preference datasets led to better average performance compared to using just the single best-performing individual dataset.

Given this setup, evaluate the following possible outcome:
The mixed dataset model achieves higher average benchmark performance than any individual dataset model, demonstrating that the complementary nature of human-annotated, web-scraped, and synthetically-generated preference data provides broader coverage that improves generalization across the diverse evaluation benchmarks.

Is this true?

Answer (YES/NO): NO